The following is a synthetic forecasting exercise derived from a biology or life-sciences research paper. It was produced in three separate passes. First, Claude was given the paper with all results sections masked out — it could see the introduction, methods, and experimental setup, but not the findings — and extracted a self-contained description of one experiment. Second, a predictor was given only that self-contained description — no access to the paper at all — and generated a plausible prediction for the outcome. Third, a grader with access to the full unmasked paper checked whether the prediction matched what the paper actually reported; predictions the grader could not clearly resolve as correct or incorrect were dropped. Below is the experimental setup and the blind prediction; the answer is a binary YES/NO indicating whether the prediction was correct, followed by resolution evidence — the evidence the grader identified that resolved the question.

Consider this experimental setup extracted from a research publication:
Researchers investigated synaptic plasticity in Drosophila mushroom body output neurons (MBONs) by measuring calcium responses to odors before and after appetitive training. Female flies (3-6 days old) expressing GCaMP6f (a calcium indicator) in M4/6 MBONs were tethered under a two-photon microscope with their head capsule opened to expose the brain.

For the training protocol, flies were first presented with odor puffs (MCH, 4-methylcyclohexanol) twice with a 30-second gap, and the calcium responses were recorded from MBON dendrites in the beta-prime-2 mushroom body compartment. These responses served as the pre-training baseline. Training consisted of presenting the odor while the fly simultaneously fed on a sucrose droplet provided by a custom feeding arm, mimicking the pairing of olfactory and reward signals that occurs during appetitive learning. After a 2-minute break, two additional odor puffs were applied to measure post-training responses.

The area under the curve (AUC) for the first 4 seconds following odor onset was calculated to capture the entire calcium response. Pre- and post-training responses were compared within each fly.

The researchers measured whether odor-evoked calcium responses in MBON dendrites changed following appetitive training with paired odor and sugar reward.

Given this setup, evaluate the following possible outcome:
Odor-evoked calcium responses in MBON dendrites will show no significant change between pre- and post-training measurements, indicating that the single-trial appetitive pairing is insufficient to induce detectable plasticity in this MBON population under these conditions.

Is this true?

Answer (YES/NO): NO